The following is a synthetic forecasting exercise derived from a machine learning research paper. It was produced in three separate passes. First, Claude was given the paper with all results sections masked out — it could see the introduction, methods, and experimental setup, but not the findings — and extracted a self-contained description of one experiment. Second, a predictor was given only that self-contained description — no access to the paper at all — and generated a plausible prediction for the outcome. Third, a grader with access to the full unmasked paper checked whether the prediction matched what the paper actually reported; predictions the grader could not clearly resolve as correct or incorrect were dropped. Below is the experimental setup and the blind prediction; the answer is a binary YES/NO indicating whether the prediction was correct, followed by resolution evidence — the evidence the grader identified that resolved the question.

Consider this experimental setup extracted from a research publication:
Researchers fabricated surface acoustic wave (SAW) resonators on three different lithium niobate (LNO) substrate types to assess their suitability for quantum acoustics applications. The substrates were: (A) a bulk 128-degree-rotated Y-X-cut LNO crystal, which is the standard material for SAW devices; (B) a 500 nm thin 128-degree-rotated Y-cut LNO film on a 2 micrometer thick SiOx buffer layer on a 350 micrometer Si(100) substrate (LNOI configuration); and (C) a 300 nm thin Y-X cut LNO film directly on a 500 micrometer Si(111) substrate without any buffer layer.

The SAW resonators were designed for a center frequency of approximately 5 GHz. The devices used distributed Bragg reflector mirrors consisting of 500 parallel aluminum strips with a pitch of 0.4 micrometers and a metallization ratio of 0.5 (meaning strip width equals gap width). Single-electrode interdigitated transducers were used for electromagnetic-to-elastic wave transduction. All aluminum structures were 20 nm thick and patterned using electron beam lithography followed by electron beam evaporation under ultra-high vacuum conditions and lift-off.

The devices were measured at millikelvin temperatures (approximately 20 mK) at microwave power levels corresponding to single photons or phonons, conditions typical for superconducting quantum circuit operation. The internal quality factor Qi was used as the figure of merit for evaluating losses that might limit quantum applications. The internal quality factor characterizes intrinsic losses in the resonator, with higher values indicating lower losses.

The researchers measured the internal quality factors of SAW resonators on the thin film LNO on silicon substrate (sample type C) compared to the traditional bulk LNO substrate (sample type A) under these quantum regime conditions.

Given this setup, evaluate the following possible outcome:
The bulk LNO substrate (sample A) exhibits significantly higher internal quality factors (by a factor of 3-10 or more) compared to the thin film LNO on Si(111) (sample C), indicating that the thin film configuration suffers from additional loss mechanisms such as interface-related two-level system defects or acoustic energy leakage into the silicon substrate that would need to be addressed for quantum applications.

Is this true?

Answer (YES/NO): NO